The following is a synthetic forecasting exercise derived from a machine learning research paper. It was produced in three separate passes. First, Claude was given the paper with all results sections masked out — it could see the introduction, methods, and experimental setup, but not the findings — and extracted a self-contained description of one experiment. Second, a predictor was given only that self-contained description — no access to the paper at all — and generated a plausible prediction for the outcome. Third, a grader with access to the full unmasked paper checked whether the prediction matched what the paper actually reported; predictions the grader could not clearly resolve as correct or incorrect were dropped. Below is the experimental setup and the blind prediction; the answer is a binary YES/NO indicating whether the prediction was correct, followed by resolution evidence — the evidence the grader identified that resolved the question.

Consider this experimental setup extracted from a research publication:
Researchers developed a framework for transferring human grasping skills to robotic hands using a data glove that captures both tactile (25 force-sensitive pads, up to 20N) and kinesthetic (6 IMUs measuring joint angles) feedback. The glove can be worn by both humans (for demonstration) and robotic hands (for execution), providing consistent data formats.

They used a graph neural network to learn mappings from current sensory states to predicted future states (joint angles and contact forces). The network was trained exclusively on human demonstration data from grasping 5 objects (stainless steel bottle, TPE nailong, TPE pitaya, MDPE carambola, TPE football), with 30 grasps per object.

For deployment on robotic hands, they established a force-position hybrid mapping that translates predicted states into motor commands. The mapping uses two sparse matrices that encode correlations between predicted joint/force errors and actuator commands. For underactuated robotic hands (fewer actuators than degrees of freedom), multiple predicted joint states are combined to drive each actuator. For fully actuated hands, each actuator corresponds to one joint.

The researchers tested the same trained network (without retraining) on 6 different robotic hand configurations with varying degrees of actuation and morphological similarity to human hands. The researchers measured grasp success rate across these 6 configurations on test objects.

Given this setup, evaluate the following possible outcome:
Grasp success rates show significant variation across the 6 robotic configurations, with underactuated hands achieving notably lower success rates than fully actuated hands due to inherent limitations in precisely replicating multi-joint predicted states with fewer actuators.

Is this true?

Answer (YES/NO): NO